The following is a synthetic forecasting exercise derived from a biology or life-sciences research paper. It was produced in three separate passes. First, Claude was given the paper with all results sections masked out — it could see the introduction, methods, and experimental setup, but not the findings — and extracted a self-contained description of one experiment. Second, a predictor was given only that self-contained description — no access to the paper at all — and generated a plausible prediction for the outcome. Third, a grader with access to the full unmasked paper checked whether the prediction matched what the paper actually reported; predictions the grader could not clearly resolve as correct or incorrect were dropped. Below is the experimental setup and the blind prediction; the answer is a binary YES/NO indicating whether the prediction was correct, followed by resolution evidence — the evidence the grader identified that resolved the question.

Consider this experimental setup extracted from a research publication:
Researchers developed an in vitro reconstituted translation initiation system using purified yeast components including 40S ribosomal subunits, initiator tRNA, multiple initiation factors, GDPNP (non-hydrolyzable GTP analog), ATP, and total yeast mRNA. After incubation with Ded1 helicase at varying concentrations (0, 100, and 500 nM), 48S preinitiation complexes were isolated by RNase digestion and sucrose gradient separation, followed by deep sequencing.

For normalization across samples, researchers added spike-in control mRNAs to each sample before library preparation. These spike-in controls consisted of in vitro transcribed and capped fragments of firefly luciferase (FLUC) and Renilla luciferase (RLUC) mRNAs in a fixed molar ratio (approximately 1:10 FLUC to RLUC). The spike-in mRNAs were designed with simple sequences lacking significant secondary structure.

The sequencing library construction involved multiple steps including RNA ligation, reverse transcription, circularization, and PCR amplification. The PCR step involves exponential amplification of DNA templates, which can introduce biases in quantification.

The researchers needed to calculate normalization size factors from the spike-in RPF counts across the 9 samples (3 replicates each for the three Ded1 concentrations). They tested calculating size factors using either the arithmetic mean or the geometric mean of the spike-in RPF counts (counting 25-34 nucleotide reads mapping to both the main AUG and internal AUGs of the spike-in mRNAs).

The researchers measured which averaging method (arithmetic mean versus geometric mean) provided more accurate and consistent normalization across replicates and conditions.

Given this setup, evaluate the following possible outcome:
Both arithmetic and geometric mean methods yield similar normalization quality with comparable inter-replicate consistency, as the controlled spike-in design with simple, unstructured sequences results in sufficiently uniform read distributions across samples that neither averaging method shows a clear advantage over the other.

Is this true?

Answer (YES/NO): NO